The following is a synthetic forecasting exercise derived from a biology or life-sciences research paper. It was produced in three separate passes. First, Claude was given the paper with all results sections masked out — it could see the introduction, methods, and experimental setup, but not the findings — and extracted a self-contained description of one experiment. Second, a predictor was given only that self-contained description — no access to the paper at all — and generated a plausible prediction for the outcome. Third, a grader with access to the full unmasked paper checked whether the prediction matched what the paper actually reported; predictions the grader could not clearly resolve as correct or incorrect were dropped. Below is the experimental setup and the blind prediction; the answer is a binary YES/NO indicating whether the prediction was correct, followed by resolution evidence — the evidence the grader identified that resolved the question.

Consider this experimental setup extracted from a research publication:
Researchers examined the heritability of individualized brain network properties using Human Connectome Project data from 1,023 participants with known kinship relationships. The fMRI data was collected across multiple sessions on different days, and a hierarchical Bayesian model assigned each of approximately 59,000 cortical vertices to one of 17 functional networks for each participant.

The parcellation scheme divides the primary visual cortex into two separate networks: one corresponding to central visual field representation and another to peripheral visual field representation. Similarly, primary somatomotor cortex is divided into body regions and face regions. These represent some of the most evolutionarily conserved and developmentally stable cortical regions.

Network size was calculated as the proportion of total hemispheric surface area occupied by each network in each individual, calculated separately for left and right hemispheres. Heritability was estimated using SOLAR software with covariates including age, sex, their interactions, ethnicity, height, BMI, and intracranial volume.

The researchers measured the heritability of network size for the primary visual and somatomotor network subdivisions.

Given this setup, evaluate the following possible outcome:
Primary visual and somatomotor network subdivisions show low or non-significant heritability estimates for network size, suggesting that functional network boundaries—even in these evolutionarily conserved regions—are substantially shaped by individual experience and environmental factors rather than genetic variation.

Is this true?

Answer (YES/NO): NO